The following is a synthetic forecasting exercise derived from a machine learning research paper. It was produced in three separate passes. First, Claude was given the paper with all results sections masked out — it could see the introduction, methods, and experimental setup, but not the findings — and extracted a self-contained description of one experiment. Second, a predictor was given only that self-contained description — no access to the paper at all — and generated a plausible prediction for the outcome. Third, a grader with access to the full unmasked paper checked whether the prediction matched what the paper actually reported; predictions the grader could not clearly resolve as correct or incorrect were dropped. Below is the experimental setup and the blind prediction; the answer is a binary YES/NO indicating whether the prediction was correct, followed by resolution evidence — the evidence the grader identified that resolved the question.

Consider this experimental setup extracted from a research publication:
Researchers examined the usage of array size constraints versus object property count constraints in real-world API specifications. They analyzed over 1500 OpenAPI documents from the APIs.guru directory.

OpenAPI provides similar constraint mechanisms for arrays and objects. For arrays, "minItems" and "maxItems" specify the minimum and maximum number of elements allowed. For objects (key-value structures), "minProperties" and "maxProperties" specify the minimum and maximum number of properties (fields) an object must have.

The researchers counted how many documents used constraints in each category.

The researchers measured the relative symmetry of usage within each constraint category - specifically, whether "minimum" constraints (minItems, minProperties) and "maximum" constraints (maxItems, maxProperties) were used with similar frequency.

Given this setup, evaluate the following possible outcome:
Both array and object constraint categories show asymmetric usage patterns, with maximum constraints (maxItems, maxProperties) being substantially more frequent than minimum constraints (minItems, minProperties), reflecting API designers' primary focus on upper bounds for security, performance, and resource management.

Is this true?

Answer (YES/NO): NO